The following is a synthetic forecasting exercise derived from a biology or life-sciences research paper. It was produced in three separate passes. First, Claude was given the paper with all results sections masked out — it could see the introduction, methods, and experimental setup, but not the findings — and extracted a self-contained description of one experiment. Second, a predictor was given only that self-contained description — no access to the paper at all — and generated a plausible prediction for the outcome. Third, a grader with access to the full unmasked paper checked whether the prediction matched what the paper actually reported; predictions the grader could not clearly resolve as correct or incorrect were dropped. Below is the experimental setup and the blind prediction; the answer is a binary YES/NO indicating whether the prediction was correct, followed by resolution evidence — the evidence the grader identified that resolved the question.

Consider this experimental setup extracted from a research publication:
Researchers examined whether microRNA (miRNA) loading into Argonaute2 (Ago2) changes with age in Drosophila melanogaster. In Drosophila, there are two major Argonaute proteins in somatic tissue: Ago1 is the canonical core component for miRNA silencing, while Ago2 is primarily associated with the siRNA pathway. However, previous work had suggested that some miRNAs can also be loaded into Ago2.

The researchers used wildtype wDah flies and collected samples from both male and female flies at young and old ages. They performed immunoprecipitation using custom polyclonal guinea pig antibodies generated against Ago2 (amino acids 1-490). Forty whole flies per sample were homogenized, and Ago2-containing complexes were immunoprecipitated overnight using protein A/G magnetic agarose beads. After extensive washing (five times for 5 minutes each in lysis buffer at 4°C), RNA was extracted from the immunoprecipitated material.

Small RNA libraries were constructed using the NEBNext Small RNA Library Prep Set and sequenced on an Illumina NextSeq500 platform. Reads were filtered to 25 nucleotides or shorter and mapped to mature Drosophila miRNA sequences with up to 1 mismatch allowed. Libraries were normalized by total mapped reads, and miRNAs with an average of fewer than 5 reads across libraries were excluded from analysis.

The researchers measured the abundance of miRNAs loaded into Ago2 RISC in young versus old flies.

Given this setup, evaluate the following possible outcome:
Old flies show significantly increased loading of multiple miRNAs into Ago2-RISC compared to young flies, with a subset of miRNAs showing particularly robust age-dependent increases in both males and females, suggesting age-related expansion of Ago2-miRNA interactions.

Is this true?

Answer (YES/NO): YES